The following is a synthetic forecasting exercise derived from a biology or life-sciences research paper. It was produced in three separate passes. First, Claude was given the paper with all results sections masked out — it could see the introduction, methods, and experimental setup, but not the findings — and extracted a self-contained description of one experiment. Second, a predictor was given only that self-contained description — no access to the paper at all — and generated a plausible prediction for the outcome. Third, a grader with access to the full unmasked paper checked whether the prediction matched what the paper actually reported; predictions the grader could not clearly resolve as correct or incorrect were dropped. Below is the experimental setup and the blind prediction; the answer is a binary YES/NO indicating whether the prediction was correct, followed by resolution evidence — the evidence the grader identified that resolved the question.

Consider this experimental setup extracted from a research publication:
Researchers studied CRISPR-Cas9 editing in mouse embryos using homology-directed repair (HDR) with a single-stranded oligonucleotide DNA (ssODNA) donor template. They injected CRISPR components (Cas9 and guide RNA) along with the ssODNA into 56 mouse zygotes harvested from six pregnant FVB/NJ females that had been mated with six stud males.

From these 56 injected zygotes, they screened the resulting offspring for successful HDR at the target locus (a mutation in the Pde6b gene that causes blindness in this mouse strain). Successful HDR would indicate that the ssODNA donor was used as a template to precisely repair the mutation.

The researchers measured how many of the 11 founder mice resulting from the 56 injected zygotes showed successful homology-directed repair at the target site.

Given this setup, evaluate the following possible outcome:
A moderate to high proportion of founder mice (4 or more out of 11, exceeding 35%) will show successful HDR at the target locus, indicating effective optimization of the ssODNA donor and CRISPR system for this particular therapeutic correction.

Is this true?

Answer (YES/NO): NO